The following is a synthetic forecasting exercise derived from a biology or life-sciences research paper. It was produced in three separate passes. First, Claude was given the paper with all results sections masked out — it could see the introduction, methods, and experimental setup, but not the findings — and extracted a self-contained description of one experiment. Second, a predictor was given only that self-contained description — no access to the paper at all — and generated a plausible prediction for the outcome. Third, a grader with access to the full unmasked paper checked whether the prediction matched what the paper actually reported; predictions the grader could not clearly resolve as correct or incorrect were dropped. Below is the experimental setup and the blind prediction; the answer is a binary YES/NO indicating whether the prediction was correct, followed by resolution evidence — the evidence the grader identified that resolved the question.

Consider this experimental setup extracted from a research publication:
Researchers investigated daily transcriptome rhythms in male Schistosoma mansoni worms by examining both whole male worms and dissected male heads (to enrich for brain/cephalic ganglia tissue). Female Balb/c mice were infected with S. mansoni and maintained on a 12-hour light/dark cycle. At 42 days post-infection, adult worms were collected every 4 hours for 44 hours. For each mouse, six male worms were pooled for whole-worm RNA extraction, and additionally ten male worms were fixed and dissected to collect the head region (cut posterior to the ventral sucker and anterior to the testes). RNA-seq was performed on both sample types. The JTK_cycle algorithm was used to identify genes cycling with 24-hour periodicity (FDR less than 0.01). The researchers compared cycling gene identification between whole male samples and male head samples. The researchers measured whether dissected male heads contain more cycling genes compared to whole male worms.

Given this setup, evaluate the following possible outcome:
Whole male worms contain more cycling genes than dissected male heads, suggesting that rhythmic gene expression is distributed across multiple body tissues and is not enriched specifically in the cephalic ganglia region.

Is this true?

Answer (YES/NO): NO